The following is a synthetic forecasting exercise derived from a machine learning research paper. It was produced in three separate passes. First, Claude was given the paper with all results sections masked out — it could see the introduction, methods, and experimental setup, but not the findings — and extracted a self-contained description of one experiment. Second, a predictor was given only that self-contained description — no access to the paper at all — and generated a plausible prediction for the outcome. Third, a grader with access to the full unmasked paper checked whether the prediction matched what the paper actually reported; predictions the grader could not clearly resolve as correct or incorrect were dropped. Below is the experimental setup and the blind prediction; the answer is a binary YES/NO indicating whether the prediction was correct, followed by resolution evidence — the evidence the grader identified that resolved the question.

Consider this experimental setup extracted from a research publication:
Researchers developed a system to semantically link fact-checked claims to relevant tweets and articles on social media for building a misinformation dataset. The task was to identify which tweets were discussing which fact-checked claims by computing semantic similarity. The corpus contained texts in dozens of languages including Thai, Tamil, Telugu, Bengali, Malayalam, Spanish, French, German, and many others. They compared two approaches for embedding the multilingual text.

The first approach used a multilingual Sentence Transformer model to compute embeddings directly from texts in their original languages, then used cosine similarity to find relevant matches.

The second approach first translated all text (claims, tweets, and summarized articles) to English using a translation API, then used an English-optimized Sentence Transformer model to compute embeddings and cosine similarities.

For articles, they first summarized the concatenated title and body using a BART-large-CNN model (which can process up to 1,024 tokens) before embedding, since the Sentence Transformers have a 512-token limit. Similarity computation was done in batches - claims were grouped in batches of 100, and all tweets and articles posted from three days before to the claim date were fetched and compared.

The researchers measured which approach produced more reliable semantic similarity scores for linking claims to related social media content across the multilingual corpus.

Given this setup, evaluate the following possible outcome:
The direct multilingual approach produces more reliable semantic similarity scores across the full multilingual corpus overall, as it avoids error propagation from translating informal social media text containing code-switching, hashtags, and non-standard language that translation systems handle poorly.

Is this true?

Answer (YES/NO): NO